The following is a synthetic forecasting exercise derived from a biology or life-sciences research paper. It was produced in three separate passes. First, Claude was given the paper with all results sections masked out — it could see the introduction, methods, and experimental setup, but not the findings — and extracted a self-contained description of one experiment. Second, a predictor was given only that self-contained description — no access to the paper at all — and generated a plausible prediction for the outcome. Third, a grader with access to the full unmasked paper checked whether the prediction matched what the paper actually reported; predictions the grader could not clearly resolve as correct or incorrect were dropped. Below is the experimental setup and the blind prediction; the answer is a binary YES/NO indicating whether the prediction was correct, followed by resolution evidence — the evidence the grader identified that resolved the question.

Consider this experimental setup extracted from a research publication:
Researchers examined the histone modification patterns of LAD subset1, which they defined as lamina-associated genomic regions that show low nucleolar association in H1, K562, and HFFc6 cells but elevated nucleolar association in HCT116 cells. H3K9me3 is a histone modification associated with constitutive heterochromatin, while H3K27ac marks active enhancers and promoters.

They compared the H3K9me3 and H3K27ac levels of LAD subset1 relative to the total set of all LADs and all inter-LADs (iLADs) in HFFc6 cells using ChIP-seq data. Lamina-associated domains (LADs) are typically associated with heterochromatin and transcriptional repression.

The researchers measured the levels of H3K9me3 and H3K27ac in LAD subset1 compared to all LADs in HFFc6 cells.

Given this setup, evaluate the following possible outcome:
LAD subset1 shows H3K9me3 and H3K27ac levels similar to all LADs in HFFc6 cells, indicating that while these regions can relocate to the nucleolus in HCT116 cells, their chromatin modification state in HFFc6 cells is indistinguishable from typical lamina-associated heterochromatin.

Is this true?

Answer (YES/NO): NO